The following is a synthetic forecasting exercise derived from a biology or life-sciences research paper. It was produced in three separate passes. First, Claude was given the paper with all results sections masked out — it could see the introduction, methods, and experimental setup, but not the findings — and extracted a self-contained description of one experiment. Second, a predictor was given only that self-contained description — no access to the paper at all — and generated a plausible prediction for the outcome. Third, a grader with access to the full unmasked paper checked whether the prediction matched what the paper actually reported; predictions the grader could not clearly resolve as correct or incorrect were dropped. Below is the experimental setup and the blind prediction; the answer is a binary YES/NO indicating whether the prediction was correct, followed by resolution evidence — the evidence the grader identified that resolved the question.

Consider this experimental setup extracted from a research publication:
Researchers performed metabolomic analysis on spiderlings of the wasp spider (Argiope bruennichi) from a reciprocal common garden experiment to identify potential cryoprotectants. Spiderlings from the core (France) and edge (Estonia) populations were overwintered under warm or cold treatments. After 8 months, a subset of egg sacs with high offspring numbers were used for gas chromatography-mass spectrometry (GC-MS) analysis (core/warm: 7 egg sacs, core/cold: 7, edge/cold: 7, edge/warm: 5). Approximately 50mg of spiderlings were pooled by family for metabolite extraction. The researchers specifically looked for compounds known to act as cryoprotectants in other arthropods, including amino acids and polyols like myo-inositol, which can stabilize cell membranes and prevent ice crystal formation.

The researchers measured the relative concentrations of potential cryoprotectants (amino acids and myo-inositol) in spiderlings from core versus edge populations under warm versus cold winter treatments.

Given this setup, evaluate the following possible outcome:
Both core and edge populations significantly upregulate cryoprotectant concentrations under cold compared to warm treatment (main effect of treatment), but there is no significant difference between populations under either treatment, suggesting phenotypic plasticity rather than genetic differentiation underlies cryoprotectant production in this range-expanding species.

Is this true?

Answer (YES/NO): NO